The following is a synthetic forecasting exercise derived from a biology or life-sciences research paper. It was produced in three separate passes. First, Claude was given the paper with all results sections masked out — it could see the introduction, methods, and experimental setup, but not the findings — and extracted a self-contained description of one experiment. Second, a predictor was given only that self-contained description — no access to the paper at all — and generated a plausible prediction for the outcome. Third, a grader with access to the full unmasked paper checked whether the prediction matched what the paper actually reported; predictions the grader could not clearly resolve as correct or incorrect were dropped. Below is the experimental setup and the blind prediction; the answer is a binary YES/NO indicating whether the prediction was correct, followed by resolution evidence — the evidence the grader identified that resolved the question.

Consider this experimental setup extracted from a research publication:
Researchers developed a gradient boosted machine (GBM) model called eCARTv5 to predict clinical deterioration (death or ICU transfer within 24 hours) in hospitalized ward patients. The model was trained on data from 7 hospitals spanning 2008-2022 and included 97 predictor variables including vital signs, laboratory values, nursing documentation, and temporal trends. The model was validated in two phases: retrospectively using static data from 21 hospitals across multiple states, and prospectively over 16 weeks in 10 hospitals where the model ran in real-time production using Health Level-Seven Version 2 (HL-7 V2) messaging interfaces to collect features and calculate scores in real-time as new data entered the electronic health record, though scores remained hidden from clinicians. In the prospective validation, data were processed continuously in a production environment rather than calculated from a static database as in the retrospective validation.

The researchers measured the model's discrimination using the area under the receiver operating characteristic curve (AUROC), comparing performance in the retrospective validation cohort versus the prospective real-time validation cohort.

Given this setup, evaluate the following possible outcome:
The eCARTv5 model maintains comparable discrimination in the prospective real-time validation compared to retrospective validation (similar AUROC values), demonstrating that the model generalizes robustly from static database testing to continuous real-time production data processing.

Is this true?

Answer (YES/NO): YES